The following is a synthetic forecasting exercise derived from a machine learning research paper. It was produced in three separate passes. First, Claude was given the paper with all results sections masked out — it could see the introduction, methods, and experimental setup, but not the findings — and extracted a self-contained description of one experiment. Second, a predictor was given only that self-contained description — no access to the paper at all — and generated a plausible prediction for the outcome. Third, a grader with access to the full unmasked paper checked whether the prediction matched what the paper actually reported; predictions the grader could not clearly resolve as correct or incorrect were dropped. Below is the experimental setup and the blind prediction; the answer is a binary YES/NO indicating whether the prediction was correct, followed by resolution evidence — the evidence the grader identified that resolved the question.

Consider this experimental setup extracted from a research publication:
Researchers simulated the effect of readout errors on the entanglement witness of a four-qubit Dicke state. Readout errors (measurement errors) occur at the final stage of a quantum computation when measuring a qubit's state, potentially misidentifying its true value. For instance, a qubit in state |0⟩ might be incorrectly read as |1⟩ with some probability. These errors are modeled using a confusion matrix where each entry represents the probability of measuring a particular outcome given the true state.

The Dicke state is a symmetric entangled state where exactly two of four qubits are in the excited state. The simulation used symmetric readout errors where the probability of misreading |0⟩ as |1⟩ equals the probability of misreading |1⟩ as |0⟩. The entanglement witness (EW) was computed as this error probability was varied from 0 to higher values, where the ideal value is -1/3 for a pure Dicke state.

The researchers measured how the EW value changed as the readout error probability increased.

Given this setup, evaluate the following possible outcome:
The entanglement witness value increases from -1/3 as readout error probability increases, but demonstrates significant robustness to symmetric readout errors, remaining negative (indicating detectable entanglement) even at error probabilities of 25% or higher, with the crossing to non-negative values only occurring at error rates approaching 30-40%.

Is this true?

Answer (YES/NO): NO